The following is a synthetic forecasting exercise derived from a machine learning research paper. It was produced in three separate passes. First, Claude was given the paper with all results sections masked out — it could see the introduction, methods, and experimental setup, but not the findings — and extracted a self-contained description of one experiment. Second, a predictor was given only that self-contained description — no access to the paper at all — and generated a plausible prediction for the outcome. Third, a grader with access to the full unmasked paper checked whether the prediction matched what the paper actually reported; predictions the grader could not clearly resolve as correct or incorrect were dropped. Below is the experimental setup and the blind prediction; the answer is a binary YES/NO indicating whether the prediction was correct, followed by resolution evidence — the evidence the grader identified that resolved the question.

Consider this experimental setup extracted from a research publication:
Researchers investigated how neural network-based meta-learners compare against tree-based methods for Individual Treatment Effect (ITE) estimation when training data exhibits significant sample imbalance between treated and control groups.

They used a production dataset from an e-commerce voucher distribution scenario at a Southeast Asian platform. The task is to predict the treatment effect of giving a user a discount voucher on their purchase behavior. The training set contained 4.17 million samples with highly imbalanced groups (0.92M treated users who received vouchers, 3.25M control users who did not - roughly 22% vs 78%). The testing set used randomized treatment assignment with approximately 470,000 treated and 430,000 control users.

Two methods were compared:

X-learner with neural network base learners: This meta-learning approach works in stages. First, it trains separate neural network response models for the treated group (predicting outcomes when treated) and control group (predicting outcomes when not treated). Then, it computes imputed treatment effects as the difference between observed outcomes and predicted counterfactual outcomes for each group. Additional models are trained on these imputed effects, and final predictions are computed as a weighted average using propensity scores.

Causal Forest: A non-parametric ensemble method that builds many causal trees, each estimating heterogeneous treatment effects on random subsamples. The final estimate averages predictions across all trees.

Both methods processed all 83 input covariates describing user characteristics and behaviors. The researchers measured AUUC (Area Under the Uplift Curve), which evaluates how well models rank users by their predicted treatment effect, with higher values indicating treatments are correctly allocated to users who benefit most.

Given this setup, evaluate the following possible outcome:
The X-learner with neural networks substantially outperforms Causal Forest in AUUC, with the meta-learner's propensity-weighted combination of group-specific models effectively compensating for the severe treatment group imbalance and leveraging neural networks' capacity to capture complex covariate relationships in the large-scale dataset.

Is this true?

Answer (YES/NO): YES